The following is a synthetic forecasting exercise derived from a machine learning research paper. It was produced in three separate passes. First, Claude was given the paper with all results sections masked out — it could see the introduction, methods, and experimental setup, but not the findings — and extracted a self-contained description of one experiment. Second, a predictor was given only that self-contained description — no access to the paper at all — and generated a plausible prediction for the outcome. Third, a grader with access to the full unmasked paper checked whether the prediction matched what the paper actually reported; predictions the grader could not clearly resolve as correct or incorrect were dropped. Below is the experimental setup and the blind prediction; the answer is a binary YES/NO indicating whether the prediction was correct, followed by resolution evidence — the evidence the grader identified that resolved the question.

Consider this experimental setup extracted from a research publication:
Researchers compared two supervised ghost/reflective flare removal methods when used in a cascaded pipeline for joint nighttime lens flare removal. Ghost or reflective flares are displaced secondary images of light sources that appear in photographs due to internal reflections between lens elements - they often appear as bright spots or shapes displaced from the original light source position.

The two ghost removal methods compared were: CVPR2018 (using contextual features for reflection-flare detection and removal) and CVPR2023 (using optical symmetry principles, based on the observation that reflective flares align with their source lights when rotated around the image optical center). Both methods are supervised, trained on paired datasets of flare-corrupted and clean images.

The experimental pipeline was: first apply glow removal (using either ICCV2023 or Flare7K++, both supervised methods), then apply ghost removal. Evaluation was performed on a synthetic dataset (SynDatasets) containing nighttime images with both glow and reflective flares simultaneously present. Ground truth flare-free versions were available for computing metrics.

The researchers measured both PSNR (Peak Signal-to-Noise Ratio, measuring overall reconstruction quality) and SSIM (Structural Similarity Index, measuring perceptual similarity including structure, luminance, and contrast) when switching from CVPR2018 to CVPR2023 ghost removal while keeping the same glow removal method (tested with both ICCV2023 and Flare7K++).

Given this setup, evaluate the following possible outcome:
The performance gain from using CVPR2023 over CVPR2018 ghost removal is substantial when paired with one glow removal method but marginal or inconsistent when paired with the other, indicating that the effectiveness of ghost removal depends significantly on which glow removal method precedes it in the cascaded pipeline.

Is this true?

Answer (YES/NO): NO